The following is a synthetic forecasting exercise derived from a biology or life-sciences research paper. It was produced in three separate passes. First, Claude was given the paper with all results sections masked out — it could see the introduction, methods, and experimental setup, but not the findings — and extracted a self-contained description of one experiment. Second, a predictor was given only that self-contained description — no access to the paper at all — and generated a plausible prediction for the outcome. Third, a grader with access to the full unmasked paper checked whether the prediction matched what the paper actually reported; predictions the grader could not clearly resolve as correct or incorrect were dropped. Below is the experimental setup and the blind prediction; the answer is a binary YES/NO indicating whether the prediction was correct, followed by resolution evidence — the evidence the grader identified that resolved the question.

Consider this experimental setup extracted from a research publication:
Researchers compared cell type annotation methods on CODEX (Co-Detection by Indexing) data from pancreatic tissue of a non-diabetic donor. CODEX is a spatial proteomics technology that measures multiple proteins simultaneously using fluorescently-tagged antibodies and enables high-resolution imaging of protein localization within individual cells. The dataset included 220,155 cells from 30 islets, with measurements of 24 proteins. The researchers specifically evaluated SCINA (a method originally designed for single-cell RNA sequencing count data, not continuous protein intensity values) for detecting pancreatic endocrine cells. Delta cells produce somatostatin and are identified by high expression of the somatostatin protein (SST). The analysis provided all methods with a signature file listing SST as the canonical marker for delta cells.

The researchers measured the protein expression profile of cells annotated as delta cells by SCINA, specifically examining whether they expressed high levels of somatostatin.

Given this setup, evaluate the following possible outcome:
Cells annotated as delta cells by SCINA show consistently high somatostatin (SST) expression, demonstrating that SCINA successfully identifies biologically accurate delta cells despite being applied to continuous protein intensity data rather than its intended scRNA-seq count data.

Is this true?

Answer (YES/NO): NO